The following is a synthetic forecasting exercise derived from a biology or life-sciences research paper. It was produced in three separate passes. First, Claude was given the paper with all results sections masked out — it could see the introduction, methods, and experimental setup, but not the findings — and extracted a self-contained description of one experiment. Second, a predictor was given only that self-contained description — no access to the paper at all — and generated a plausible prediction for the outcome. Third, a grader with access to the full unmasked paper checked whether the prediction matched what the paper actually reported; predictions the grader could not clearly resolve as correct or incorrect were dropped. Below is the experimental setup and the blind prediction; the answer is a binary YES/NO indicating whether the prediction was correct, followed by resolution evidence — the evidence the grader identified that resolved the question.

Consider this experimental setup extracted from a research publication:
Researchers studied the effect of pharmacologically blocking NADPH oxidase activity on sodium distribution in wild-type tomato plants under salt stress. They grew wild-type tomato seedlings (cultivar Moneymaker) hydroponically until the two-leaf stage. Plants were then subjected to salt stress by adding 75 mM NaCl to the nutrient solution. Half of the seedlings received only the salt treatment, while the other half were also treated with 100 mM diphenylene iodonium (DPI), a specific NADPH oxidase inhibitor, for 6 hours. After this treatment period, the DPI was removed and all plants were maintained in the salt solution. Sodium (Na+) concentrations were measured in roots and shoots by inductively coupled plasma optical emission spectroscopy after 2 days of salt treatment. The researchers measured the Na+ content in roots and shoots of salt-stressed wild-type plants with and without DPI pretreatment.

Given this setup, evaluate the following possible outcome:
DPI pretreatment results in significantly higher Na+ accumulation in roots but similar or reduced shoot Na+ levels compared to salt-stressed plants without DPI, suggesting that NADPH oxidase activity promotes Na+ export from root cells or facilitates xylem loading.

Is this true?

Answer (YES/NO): NO